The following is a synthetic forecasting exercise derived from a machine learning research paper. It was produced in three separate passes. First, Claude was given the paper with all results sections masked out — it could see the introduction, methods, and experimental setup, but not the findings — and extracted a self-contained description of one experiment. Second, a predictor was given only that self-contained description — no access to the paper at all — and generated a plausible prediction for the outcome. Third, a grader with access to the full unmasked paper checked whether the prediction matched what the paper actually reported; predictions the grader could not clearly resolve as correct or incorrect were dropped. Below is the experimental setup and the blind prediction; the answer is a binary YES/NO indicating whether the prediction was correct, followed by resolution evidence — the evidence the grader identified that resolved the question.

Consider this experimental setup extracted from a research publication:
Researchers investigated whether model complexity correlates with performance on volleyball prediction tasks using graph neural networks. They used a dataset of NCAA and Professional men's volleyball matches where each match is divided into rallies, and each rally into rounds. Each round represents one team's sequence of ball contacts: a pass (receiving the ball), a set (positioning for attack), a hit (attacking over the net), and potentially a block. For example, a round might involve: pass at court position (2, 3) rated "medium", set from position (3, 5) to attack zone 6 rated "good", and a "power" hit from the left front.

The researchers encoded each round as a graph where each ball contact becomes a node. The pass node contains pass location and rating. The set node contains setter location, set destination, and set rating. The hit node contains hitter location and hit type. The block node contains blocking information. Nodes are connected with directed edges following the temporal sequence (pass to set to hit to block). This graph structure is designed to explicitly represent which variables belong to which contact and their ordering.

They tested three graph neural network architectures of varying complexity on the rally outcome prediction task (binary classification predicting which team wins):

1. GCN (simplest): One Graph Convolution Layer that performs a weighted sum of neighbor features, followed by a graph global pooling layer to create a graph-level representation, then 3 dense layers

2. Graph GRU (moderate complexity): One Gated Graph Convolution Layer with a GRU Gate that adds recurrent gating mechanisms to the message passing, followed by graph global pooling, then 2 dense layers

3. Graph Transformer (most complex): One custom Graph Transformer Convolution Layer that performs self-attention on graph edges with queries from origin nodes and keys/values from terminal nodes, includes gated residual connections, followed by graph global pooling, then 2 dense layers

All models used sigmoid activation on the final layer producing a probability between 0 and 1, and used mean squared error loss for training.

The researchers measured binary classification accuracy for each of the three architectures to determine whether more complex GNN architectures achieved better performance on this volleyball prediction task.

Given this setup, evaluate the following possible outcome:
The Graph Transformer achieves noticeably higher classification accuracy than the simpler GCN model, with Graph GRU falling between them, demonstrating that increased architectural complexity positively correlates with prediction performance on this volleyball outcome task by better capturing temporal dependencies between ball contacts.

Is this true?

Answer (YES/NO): NO